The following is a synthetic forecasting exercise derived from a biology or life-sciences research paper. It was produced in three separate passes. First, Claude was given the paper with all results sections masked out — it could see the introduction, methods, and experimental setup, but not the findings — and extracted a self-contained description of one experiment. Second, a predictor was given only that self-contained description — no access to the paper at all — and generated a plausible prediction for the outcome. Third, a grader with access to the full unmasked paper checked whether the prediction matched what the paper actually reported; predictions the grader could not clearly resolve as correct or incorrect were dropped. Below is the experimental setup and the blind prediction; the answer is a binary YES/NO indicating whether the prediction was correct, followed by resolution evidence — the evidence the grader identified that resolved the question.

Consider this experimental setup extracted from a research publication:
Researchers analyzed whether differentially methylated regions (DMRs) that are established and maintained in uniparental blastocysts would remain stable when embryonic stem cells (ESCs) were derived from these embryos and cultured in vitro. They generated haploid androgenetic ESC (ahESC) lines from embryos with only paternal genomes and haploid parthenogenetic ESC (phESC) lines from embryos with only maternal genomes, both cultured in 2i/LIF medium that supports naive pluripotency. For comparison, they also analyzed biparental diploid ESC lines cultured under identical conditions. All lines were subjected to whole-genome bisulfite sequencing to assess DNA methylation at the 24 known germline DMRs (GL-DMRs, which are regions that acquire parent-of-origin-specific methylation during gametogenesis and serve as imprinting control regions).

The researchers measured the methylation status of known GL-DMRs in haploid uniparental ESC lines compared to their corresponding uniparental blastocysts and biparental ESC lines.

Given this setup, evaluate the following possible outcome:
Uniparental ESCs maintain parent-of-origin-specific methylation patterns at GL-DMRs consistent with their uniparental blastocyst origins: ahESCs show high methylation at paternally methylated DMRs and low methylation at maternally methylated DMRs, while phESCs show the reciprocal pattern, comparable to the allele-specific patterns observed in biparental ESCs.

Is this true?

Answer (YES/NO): NO